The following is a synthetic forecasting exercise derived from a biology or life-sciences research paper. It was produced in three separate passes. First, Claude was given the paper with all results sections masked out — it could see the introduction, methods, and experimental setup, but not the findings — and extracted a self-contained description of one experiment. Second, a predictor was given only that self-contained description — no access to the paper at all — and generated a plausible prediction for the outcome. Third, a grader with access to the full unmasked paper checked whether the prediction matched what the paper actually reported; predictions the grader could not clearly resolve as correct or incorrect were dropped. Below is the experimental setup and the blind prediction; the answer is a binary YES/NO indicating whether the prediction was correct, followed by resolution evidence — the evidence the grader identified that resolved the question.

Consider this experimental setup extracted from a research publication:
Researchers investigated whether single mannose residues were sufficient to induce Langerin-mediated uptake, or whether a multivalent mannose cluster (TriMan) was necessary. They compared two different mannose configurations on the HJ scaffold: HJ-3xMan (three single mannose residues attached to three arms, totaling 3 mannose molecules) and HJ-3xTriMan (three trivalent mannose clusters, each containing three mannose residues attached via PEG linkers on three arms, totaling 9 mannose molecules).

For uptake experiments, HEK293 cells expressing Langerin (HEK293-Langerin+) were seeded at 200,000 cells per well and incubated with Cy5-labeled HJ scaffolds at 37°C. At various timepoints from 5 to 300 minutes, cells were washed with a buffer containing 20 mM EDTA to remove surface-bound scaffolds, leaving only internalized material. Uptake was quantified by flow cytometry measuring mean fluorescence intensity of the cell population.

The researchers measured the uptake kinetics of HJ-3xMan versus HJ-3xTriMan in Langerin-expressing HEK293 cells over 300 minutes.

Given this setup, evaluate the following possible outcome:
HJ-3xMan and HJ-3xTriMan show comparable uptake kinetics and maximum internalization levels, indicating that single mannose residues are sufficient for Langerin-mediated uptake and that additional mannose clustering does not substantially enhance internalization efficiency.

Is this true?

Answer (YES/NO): NO